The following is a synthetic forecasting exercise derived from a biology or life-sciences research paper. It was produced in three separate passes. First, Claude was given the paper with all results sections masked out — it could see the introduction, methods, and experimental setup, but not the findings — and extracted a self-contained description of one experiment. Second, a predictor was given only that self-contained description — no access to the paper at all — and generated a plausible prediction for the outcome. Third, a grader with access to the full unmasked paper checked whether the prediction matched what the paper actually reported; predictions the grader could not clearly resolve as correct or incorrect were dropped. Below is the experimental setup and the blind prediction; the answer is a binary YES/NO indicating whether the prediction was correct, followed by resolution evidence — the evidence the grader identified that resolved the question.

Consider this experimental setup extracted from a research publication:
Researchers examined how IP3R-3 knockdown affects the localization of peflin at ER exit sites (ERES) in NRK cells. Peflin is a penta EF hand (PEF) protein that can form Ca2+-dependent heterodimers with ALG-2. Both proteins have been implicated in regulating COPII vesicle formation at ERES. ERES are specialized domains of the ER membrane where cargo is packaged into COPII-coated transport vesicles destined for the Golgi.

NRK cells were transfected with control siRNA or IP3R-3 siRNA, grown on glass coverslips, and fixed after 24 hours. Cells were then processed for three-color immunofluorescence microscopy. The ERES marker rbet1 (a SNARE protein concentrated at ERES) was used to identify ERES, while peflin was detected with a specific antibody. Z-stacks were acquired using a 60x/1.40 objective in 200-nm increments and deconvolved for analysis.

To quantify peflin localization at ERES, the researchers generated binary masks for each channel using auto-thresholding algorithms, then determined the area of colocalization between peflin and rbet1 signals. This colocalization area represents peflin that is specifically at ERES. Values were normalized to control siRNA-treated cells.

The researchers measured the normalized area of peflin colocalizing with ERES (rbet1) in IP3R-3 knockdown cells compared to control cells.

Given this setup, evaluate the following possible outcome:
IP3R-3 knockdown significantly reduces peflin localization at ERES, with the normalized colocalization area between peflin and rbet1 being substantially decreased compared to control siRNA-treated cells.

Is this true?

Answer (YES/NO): YES